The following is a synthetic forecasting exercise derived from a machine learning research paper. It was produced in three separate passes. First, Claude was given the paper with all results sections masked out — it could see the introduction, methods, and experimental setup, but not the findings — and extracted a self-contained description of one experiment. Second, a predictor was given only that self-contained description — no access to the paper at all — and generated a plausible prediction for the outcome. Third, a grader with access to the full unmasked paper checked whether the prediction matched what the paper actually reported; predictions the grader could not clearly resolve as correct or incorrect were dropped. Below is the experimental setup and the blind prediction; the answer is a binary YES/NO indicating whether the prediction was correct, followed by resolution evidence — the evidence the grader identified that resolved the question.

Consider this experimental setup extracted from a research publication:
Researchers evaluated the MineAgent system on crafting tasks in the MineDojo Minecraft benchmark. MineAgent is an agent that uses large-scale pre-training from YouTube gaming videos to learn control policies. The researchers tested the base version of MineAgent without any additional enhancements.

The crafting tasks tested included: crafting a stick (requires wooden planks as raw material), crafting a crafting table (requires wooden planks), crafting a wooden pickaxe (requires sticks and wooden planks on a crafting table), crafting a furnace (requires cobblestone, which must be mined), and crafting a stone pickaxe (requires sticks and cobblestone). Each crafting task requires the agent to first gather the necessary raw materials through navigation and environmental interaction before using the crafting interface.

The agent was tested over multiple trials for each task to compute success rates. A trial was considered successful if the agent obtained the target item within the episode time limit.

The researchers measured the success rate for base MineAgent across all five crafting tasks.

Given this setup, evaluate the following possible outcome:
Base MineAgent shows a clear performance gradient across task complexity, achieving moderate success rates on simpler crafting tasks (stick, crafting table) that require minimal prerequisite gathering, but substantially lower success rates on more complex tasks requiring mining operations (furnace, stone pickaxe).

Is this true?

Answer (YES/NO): NO